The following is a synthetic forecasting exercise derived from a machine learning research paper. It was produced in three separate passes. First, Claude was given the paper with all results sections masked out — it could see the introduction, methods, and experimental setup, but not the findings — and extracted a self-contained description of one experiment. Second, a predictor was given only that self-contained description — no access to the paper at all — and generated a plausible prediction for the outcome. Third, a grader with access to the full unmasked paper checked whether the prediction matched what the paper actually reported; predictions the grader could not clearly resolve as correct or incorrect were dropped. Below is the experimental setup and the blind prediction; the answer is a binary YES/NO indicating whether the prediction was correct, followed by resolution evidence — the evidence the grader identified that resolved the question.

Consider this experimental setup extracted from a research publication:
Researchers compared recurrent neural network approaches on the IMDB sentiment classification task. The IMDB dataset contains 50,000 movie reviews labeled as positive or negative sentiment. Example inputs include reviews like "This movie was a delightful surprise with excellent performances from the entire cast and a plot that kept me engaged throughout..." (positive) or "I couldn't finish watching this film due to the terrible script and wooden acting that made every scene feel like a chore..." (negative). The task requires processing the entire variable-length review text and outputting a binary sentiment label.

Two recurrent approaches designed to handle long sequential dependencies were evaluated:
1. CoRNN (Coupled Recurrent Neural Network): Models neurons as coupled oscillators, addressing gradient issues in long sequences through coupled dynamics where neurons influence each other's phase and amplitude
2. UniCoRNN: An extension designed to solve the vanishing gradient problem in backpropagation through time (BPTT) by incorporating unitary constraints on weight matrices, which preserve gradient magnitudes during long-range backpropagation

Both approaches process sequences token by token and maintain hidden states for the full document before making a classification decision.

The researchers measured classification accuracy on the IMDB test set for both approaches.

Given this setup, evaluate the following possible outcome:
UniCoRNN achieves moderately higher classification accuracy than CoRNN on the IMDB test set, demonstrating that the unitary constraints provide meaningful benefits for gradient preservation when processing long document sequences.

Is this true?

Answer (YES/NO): YES